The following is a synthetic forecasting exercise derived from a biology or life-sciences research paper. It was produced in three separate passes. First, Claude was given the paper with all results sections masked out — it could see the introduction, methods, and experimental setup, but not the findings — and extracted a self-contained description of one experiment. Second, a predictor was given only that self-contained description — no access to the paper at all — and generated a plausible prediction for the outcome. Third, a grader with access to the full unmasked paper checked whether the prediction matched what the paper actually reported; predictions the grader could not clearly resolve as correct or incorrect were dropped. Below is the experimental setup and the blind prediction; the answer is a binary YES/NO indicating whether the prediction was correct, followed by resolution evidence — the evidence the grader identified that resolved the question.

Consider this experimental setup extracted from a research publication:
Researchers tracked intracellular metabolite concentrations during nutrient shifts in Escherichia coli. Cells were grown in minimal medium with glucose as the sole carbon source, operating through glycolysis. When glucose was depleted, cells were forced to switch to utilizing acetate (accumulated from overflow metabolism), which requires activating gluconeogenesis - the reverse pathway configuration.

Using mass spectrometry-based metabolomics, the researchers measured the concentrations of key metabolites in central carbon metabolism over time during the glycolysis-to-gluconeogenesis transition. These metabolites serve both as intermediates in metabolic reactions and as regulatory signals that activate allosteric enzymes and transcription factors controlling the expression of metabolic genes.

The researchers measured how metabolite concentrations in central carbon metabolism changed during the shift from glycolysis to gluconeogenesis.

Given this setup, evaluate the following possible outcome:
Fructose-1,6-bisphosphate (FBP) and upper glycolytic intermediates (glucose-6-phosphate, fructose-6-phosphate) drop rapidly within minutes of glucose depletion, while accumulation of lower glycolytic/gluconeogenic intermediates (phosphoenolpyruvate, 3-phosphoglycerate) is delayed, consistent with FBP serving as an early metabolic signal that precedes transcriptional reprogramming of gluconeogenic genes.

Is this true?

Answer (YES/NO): NO